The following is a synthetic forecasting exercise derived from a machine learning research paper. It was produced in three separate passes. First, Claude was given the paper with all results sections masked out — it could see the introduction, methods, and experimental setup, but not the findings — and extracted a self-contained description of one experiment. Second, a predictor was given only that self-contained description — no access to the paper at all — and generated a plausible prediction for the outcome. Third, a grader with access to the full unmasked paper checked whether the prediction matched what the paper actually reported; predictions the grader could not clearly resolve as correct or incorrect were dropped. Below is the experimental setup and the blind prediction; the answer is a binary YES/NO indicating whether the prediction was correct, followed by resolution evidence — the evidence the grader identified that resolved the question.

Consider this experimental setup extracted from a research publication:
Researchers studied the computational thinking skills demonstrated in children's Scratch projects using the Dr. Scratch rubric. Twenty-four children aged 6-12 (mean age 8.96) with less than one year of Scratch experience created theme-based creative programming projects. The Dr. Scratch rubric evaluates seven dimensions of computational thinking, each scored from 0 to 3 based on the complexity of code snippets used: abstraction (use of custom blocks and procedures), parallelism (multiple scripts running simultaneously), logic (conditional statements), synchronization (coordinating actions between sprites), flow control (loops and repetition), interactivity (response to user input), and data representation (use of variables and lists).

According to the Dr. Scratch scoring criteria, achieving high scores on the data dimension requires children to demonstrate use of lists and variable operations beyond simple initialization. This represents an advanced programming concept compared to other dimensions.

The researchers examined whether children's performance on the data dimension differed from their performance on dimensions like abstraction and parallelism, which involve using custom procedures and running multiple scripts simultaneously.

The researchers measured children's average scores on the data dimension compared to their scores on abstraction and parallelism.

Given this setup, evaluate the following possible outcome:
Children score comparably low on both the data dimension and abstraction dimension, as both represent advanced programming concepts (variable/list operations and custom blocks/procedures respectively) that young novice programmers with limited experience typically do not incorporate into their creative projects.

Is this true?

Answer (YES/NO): NO